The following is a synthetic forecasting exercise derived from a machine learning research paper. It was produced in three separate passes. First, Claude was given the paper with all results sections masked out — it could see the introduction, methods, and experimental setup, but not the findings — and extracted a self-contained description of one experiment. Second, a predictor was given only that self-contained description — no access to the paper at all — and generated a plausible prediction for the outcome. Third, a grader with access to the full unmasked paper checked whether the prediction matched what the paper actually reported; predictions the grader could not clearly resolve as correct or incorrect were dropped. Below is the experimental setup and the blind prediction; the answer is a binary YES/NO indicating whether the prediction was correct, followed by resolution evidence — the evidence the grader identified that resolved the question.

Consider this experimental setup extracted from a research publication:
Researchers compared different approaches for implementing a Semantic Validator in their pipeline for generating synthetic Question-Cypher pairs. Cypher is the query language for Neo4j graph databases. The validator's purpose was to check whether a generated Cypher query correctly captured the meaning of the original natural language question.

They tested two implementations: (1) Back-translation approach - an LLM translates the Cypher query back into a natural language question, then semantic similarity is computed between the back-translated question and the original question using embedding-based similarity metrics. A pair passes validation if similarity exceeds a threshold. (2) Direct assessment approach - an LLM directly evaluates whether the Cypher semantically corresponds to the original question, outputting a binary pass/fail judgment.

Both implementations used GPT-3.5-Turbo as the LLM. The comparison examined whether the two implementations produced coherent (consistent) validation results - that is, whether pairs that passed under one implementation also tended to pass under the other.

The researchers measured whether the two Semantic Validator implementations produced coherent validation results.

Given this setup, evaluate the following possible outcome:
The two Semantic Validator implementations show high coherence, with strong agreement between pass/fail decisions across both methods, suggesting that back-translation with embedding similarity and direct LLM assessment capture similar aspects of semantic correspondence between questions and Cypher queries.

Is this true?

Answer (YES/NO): YES